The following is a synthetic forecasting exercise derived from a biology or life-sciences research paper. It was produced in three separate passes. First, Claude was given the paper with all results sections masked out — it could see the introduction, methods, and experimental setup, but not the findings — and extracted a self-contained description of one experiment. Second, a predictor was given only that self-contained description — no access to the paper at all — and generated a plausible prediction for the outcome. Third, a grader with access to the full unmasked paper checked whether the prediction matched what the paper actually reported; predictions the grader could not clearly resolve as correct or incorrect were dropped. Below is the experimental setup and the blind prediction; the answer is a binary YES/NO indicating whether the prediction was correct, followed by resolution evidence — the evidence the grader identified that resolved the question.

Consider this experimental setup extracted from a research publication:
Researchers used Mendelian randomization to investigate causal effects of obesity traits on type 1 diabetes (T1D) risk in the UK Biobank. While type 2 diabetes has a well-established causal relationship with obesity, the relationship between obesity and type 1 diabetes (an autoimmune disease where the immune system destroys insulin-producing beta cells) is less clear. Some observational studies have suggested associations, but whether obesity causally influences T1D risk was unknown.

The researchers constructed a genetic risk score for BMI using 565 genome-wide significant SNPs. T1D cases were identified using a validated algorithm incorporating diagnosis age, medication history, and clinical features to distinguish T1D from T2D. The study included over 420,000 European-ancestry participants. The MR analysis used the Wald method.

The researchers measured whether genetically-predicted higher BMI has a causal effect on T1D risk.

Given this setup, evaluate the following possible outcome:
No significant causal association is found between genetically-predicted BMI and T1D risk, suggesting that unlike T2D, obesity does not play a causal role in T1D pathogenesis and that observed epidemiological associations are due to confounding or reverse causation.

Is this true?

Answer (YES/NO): NO